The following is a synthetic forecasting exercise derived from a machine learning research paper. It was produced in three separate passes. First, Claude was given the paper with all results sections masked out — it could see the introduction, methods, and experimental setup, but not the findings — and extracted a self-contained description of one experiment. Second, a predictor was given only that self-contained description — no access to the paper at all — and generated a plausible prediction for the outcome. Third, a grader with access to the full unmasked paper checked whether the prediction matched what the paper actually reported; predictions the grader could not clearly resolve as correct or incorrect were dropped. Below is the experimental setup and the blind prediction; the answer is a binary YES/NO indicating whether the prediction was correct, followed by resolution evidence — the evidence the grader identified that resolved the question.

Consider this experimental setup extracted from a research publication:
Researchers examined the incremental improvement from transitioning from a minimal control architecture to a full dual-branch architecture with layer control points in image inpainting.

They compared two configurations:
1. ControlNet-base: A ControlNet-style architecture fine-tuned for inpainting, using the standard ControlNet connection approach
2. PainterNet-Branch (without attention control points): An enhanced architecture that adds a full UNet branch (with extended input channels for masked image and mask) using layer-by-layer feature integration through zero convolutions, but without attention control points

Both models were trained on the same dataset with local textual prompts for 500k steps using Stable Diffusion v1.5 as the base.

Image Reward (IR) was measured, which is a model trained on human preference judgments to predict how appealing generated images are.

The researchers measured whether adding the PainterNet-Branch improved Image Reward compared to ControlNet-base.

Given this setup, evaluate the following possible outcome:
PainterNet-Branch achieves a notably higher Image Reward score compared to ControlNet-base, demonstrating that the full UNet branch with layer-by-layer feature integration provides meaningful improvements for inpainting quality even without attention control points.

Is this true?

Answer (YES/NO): NO